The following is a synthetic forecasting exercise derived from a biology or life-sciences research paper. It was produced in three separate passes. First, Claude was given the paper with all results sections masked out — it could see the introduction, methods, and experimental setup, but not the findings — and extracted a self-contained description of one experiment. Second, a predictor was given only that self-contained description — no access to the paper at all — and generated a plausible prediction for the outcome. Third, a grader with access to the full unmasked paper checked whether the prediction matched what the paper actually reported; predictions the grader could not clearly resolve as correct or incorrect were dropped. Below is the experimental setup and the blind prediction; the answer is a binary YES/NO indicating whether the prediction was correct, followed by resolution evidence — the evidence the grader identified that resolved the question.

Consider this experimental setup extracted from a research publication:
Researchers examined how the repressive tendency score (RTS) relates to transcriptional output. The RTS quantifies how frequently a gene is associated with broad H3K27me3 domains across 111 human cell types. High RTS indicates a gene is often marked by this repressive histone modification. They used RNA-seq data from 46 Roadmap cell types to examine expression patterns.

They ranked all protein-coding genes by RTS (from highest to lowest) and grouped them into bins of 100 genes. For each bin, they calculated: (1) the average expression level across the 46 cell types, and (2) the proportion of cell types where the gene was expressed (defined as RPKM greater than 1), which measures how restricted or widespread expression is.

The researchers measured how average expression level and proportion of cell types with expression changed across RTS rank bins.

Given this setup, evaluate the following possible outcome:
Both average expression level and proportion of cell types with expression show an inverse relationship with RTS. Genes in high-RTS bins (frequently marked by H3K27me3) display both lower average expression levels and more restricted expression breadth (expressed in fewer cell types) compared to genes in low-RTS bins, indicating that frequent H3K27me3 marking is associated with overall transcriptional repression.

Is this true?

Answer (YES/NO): YES